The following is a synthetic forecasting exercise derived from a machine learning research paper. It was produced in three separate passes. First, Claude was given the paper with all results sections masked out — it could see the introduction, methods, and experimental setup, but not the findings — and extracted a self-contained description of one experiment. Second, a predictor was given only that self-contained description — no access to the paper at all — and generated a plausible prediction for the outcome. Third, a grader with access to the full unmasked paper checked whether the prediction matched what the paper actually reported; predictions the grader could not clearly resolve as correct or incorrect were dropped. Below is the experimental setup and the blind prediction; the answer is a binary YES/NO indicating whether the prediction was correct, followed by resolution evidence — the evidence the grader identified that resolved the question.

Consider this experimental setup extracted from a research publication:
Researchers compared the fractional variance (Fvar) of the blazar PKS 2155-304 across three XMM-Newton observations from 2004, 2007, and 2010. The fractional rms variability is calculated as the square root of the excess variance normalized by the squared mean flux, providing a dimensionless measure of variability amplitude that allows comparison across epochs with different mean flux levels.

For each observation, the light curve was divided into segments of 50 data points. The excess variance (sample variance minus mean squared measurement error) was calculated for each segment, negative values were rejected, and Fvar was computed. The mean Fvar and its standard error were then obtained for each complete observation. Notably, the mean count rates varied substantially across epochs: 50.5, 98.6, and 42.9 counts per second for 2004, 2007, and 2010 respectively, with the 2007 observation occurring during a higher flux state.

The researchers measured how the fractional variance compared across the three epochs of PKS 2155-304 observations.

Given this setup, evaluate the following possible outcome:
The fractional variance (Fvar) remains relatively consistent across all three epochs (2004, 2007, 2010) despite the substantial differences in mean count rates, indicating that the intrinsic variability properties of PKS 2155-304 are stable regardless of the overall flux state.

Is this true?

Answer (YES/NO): NO